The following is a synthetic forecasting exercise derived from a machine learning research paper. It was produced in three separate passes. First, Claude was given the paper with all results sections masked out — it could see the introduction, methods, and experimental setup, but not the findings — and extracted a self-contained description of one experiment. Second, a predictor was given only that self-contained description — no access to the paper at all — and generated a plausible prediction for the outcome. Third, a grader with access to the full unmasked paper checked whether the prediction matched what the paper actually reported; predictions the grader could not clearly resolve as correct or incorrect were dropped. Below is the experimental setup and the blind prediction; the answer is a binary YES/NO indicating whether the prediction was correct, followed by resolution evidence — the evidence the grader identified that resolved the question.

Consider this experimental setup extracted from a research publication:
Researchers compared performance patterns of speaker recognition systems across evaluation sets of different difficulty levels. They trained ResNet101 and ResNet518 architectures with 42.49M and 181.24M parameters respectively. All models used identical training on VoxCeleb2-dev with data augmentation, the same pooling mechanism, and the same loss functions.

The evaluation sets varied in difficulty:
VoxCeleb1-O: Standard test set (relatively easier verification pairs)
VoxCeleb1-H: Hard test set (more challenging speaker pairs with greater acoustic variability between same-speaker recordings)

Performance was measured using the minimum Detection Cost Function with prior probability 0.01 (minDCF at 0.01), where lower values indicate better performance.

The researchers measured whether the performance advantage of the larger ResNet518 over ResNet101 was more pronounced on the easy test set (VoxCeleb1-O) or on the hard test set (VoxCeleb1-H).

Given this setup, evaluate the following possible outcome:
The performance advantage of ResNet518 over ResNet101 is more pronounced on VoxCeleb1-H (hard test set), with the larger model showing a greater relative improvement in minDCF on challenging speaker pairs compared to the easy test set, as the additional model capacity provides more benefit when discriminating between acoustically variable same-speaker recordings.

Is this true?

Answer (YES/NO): YES